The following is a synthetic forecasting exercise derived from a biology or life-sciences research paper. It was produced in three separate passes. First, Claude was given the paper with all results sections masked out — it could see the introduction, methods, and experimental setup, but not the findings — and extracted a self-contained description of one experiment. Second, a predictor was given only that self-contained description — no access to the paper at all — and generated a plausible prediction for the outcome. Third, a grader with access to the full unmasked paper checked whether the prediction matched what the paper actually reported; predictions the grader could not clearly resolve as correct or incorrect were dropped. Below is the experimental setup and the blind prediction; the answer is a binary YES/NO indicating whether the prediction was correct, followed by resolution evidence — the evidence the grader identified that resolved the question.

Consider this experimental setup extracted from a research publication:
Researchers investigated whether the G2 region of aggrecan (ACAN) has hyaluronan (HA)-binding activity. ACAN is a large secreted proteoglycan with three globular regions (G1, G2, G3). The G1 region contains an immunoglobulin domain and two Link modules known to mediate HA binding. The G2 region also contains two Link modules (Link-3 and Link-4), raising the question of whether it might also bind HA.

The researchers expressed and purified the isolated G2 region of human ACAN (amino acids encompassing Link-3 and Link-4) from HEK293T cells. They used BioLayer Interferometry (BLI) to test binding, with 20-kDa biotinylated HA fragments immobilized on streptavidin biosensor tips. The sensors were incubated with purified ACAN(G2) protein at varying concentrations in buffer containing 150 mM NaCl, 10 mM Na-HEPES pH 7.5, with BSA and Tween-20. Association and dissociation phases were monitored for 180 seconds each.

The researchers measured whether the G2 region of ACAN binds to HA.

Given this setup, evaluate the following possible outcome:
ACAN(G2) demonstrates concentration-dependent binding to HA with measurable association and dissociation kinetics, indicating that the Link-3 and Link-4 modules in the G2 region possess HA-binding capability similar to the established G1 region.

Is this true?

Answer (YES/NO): NO